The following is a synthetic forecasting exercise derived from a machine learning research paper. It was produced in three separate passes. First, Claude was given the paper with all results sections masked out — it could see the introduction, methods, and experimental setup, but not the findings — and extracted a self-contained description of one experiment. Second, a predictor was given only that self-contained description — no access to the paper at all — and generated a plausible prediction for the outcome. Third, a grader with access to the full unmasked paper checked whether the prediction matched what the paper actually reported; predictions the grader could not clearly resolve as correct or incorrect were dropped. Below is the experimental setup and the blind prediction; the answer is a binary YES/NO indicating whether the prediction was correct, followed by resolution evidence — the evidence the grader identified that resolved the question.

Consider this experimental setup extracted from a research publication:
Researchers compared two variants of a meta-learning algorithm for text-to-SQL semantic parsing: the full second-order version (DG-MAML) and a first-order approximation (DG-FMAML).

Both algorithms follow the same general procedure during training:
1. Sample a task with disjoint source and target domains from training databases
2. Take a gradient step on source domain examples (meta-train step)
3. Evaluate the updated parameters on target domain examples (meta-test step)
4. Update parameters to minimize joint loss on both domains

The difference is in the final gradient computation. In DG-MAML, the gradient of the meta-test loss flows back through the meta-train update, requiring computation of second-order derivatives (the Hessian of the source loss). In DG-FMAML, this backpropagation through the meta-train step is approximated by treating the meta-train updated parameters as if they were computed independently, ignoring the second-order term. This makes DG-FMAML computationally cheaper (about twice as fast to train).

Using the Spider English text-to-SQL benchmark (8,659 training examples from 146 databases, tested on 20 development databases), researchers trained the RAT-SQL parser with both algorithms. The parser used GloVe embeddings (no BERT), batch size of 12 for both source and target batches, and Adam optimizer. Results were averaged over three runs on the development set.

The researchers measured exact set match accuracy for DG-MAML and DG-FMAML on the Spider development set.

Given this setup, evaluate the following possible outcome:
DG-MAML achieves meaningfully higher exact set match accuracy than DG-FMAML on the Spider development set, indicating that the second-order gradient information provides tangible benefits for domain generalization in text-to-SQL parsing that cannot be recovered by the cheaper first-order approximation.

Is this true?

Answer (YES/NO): YES